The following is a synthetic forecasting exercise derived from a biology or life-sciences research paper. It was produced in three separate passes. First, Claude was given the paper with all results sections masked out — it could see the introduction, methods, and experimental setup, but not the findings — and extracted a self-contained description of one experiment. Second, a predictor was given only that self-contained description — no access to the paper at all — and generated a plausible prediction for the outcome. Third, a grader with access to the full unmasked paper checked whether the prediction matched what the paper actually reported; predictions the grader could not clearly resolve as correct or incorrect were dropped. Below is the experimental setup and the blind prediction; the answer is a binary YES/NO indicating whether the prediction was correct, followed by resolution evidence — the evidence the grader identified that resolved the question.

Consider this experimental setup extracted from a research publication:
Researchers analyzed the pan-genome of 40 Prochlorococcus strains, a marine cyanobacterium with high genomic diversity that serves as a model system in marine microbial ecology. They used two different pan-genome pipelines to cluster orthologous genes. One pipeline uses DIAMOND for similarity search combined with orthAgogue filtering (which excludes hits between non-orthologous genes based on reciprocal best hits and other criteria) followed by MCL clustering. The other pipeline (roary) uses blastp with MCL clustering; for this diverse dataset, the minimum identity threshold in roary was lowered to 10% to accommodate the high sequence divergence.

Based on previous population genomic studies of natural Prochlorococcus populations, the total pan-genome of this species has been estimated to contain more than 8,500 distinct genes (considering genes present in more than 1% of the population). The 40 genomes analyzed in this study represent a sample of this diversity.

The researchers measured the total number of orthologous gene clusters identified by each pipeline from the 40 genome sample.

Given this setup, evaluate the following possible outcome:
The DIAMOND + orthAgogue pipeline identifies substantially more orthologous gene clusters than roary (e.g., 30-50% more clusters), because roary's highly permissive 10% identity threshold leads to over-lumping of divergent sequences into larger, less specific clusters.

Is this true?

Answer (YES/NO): NO